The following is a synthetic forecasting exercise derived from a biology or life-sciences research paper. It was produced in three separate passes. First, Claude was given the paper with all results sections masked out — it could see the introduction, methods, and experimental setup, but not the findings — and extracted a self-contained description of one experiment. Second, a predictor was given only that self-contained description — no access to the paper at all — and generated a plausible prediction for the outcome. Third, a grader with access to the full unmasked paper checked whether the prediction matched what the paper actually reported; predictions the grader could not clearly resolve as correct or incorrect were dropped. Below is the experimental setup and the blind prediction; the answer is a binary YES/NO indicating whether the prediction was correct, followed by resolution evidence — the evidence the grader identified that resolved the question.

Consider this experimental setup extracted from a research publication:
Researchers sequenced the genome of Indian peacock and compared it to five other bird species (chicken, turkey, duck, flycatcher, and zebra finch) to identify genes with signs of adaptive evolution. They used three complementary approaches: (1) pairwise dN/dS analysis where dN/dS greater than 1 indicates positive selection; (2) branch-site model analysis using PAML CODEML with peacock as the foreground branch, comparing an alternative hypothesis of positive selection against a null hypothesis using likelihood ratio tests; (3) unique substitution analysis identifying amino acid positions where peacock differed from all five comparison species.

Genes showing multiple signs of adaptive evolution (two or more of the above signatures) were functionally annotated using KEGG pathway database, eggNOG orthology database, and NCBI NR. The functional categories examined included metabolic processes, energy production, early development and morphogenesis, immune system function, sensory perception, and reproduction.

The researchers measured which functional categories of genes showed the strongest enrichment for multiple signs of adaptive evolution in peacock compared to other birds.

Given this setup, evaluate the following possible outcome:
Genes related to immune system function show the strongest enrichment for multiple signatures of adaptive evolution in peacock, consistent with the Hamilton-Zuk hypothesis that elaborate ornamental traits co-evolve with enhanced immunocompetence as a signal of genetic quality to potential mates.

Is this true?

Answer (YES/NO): NO